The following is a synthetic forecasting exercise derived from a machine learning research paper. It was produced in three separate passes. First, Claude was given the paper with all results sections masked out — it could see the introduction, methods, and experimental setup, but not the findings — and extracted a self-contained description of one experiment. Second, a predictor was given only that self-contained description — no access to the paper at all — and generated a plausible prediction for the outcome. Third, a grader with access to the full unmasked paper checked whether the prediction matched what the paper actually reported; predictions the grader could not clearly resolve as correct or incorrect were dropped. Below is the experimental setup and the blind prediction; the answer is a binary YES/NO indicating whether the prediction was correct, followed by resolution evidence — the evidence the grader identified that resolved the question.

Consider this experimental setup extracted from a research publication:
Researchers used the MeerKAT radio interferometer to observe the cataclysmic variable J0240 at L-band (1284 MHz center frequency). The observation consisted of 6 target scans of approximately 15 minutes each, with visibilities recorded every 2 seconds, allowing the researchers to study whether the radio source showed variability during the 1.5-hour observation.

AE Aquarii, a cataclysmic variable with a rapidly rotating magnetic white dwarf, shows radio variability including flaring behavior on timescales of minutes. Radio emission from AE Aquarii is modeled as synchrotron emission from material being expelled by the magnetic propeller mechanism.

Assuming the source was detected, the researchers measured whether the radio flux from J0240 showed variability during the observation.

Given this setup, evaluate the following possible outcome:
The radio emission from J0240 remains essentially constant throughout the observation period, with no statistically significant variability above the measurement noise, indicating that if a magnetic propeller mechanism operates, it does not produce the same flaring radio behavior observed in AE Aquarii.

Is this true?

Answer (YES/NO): NO